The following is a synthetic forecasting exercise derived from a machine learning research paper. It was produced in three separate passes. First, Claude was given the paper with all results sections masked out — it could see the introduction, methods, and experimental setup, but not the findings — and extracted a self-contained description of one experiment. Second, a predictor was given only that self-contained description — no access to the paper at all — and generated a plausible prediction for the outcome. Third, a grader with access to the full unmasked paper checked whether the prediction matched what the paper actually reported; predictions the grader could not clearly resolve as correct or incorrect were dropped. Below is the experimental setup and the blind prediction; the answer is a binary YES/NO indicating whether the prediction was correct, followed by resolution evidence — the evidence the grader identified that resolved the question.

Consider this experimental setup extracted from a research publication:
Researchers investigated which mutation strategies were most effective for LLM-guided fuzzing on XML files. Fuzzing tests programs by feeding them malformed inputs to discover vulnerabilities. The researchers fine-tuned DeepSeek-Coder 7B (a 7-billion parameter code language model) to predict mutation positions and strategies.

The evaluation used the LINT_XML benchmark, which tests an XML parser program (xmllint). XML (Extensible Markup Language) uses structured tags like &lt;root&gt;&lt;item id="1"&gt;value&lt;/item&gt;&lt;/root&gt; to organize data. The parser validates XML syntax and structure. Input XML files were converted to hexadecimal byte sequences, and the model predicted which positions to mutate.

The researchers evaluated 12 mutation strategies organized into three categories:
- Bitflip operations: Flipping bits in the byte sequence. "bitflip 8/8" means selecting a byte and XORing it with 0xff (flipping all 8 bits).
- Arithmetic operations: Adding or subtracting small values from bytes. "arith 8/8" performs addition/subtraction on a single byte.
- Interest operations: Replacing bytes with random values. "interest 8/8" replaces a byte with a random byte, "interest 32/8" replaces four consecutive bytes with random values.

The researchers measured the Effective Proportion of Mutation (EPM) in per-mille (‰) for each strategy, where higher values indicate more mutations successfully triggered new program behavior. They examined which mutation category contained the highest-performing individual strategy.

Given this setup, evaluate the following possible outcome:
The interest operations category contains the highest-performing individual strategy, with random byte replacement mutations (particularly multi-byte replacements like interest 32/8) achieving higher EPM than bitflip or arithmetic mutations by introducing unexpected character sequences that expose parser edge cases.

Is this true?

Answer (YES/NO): NO